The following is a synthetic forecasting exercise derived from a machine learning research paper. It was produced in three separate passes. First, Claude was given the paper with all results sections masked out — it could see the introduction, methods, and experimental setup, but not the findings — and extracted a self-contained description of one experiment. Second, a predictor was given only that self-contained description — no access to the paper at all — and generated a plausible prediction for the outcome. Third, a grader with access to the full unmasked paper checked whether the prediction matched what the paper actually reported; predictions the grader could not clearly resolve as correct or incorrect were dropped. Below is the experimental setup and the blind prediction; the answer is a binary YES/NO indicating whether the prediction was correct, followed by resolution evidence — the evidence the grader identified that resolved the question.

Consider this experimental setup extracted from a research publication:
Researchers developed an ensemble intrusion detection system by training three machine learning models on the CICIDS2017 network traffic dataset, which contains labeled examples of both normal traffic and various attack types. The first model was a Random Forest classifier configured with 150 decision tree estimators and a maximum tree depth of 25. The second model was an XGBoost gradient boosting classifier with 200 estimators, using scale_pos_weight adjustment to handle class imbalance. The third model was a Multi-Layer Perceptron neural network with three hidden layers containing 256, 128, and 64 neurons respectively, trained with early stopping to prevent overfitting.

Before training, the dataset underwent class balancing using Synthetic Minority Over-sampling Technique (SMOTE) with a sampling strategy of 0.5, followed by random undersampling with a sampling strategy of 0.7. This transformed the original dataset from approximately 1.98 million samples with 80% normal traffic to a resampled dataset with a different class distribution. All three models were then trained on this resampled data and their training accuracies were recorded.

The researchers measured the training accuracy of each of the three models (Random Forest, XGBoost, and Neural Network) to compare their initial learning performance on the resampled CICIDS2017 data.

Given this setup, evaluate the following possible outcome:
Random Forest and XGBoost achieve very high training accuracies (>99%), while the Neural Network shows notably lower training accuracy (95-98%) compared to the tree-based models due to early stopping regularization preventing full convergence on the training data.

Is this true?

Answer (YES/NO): NO